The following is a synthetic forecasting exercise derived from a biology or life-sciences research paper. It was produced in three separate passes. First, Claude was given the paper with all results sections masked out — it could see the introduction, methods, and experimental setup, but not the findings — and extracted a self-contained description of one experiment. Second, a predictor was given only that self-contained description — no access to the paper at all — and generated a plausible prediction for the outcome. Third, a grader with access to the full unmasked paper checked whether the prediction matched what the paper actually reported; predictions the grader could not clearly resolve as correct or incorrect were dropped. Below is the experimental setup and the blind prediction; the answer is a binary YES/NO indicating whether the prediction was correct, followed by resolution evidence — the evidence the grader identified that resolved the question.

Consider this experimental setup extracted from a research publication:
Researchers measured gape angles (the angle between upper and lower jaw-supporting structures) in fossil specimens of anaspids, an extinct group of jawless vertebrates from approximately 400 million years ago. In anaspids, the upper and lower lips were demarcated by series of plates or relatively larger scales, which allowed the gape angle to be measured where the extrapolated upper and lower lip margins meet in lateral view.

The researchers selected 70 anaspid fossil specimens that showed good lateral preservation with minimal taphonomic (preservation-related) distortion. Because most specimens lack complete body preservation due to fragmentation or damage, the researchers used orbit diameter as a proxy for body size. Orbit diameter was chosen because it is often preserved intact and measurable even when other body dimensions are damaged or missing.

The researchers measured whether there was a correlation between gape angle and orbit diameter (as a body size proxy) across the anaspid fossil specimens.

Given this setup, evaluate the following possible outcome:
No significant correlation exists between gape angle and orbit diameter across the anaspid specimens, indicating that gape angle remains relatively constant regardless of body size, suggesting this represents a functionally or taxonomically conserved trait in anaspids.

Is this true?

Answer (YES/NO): YES